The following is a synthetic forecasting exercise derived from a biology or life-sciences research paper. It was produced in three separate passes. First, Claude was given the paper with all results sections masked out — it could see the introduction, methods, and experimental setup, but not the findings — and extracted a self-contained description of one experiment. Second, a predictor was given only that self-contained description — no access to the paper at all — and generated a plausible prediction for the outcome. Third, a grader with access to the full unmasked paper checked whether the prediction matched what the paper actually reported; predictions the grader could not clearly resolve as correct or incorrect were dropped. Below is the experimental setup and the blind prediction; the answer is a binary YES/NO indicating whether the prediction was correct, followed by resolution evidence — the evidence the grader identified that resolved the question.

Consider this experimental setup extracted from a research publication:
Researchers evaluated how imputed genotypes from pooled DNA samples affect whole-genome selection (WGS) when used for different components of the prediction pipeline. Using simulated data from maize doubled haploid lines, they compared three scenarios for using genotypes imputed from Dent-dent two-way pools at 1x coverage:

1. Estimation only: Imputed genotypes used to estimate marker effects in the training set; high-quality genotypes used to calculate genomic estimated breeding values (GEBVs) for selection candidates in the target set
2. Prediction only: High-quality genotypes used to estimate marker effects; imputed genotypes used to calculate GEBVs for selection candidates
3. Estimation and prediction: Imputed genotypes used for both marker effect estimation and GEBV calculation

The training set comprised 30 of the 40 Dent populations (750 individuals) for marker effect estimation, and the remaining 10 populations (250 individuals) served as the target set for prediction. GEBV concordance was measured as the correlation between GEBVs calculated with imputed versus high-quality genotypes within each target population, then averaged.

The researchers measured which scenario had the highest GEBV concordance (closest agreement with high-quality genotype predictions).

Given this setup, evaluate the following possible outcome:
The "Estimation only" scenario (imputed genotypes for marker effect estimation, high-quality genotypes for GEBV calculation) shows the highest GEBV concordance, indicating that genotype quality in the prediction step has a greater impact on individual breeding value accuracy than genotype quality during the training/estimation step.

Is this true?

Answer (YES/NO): YES